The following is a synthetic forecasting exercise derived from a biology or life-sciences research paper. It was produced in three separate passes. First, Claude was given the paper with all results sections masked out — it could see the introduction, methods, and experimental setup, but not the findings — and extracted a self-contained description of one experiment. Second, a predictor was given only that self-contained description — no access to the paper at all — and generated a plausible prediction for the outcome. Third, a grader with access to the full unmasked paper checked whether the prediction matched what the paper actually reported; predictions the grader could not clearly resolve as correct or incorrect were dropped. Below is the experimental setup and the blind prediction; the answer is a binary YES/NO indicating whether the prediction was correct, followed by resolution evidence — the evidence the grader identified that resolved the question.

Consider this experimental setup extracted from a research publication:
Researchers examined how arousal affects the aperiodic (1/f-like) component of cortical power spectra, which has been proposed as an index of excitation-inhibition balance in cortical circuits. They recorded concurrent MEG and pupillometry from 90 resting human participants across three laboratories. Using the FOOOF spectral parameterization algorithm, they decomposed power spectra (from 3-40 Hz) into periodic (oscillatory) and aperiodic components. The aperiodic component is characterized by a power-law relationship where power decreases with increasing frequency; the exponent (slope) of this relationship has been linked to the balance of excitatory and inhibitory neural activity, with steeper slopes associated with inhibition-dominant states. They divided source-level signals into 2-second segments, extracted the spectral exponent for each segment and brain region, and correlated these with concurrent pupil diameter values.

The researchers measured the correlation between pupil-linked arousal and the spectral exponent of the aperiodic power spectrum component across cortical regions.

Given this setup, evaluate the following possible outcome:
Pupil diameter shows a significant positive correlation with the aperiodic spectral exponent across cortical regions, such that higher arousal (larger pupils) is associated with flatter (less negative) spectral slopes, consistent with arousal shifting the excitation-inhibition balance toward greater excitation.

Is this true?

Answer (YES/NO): NO